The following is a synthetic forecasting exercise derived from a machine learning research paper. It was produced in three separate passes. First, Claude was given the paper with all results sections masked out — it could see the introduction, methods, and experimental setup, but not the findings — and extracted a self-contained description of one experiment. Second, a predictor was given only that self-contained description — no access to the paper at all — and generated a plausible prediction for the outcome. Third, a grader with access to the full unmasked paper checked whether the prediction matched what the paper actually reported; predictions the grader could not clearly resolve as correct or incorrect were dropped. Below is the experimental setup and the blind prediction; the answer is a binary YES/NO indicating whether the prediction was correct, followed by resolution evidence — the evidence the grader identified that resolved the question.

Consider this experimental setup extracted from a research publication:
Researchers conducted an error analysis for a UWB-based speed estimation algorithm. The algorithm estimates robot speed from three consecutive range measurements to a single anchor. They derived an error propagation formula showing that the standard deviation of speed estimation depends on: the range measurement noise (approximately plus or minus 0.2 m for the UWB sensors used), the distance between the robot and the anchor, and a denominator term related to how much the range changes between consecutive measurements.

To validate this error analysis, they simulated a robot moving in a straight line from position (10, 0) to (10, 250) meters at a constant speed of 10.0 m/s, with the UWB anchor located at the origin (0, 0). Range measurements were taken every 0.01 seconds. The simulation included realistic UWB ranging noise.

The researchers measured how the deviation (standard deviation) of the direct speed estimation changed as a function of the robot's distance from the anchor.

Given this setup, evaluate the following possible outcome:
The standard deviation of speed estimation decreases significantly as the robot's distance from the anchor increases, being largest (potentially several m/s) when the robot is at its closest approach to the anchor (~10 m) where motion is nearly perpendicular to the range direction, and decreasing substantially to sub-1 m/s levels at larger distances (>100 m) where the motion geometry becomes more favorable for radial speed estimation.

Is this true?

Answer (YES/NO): NO